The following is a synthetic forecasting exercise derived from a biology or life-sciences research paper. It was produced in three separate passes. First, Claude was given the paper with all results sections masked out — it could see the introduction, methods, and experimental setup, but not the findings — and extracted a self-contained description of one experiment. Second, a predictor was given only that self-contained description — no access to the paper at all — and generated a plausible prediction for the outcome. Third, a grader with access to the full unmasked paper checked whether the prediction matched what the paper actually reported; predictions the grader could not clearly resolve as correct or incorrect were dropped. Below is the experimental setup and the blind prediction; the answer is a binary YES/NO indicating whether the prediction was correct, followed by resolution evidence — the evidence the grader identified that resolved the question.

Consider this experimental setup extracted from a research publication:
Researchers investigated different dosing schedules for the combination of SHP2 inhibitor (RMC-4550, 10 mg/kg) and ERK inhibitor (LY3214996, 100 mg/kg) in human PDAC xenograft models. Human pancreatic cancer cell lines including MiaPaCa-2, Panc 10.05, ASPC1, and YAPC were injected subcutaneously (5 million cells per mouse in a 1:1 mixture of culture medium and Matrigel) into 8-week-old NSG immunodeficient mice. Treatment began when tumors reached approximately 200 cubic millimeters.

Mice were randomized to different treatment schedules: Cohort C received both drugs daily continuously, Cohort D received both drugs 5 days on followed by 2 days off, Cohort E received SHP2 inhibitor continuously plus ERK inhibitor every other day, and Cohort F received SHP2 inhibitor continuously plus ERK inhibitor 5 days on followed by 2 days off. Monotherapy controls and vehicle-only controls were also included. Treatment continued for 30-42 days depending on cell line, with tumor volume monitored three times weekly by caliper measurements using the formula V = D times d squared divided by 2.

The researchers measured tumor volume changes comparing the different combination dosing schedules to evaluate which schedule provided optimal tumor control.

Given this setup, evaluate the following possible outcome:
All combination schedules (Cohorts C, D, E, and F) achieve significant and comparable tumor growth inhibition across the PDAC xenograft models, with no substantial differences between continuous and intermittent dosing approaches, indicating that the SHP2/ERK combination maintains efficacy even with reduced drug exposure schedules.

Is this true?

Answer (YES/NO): NO